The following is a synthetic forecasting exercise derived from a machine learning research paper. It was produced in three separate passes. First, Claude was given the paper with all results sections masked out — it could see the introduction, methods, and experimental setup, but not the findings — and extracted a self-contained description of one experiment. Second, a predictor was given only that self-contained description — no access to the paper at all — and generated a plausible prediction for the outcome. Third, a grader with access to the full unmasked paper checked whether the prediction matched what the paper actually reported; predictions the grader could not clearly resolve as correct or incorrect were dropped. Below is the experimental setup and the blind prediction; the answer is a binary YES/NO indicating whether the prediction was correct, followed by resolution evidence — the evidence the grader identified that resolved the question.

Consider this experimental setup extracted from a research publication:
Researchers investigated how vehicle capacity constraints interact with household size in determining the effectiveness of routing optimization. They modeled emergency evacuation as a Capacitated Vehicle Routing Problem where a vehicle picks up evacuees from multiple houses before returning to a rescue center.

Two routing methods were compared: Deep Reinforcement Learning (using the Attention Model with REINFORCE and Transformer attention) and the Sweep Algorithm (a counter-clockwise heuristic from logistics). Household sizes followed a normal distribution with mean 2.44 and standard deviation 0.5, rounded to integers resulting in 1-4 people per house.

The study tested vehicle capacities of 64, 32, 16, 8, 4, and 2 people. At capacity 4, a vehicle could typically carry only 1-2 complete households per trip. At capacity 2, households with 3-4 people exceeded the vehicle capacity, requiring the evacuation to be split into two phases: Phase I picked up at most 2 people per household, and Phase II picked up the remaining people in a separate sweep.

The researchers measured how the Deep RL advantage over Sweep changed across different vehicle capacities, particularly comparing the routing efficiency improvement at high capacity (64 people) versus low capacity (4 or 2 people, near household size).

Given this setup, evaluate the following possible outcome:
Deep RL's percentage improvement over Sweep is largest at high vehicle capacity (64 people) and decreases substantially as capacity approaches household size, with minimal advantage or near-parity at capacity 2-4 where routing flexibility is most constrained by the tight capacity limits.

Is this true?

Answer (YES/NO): YES